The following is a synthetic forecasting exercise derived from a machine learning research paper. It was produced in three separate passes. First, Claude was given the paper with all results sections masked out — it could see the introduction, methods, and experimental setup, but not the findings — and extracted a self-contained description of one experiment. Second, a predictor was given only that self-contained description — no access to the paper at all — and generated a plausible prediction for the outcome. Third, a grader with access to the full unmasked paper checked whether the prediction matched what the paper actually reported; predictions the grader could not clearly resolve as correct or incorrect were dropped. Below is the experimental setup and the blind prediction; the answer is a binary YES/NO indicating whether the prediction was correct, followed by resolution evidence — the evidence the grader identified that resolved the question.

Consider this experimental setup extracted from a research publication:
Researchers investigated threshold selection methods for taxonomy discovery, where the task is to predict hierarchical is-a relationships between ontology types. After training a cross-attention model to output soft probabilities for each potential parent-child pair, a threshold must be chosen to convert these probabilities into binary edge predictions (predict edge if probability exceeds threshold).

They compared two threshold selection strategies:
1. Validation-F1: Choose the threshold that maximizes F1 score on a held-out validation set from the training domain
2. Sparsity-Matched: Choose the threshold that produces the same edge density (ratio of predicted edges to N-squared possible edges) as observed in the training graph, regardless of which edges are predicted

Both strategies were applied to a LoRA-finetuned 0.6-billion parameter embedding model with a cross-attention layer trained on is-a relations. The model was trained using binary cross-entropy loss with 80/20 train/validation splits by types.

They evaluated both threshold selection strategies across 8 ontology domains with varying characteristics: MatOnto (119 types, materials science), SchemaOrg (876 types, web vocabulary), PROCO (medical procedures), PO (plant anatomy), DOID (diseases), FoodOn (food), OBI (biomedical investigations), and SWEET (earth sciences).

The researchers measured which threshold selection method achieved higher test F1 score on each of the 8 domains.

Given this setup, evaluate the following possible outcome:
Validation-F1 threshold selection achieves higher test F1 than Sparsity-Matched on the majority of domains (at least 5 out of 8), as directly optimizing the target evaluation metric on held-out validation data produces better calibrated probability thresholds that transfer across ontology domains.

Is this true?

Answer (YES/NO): NO